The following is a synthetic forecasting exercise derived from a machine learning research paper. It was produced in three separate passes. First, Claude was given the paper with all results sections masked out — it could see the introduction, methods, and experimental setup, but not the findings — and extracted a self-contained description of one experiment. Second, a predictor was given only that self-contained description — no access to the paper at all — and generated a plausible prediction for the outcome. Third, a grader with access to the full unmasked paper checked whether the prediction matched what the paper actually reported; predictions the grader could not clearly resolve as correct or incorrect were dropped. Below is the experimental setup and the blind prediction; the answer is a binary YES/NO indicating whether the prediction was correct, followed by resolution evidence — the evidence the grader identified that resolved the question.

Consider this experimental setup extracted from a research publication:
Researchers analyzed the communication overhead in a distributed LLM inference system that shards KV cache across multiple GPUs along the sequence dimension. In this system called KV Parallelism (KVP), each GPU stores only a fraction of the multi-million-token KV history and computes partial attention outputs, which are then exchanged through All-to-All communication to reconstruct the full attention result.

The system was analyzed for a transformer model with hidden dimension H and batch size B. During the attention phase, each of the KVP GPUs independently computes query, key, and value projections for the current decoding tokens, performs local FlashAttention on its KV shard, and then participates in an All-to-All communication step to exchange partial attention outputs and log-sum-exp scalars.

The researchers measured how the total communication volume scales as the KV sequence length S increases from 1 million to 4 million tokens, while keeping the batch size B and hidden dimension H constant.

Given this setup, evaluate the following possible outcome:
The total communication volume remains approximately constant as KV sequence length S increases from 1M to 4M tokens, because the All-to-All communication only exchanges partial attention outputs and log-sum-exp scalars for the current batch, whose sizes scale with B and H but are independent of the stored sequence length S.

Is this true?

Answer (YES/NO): YES